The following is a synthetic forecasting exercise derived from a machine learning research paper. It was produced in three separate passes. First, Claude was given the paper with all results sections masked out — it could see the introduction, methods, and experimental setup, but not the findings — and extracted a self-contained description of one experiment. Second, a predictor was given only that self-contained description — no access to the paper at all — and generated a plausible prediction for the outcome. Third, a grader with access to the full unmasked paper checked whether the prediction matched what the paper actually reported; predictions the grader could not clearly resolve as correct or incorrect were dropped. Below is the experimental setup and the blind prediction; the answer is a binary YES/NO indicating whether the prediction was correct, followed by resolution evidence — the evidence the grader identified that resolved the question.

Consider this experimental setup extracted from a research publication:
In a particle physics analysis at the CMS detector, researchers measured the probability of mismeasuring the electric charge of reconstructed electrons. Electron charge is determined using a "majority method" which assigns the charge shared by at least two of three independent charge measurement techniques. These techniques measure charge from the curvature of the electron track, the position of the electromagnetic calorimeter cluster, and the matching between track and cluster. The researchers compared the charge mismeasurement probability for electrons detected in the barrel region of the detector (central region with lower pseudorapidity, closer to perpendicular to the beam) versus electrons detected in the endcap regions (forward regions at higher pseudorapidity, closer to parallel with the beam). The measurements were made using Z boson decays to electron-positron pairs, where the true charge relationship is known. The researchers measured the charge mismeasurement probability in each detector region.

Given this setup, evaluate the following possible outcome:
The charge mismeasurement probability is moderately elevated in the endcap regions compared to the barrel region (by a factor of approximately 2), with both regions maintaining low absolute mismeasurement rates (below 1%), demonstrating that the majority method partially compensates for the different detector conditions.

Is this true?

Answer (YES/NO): NO